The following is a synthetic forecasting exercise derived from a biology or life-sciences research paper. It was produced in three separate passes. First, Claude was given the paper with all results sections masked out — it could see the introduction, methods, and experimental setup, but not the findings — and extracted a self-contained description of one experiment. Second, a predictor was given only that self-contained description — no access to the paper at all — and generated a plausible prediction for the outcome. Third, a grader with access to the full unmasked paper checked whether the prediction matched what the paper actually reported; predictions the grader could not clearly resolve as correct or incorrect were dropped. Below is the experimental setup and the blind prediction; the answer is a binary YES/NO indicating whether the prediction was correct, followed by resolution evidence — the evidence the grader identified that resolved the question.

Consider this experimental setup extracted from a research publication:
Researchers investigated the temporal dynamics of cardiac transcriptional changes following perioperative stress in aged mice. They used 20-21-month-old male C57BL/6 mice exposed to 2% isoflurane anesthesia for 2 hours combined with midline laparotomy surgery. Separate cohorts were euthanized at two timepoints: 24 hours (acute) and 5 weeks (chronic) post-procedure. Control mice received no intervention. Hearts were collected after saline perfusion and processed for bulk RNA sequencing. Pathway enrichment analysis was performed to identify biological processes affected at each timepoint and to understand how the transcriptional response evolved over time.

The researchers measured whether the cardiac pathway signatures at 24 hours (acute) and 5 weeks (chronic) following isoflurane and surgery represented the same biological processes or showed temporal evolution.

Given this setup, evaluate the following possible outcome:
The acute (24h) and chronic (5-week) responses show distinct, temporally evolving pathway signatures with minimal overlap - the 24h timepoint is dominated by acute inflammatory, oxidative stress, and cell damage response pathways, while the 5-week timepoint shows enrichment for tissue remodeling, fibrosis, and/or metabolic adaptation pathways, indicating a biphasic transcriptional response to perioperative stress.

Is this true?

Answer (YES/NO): NO